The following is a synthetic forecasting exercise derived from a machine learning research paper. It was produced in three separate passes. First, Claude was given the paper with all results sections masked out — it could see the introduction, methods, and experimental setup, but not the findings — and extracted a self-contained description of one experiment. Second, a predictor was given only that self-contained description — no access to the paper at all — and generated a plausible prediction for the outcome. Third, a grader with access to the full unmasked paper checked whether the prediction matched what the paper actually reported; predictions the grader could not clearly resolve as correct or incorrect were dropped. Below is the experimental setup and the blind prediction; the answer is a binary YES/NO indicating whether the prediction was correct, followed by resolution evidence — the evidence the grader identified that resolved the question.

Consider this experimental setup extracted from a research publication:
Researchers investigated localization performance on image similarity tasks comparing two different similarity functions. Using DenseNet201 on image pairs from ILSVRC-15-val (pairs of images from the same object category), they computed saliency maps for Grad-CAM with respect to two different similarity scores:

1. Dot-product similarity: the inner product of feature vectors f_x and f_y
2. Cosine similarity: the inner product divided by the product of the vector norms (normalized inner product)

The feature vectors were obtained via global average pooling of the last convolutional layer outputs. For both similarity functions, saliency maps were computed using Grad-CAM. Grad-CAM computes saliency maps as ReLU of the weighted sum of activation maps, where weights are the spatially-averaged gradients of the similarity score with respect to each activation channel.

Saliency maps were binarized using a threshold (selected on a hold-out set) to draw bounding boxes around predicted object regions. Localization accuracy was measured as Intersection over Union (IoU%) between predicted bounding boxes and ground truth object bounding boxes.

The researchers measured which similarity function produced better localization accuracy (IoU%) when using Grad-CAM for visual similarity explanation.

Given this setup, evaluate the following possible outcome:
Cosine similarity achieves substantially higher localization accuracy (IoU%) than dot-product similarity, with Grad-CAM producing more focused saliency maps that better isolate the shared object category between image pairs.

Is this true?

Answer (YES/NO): NO